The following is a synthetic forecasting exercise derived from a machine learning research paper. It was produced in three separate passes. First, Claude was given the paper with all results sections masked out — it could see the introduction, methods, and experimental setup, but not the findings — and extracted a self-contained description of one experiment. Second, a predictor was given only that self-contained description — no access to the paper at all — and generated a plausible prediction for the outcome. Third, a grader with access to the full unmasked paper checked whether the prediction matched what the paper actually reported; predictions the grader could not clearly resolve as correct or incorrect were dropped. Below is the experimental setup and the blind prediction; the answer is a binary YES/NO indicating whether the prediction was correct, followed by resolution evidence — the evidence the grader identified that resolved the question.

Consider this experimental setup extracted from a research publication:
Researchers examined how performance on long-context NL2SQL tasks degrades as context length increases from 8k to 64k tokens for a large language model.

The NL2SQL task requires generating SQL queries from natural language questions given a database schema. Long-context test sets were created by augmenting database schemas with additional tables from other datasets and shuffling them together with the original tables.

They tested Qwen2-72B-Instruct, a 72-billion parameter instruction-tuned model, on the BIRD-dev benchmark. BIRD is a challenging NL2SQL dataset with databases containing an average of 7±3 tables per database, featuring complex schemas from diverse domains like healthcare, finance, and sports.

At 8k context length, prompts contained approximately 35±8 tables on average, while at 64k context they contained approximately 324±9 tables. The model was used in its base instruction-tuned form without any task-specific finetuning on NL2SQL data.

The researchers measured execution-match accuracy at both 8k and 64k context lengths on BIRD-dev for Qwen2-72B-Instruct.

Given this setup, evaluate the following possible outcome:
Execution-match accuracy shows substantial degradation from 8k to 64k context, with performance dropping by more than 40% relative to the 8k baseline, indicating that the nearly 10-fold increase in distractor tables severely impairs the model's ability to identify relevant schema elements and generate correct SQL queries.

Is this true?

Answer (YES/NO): NO